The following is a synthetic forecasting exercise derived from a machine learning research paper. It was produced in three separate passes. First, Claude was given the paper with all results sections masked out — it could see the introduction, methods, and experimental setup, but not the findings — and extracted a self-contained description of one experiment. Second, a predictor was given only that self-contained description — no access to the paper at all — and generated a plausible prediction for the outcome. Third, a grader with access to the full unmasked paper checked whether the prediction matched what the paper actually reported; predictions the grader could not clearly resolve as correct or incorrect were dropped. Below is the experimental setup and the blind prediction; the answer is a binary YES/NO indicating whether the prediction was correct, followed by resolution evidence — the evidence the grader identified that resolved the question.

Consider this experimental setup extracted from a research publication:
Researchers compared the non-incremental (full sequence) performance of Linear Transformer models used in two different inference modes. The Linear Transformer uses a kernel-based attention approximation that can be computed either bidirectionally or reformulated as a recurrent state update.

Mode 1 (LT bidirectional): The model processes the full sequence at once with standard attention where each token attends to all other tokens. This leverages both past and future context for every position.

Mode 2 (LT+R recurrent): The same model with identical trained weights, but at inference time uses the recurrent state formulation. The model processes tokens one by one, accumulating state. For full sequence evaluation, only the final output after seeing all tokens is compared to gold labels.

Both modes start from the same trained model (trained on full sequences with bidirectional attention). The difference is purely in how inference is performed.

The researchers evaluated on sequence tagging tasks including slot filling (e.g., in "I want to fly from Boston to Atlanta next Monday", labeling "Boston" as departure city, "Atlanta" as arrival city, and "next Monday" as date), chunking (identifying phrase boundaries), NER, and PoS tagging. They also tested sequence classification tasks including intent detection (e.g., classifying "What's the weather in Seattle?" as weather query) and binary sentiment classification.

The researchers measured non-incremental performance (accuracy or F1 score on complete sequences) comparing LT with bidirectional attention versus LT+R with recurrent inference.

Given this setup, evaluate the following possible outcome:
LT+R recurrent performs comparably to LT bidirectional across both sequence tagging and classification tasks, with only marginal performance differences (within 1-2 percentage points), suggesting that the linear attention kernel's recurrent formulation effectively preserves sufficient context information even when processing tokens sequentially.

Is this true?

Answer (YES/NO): NO